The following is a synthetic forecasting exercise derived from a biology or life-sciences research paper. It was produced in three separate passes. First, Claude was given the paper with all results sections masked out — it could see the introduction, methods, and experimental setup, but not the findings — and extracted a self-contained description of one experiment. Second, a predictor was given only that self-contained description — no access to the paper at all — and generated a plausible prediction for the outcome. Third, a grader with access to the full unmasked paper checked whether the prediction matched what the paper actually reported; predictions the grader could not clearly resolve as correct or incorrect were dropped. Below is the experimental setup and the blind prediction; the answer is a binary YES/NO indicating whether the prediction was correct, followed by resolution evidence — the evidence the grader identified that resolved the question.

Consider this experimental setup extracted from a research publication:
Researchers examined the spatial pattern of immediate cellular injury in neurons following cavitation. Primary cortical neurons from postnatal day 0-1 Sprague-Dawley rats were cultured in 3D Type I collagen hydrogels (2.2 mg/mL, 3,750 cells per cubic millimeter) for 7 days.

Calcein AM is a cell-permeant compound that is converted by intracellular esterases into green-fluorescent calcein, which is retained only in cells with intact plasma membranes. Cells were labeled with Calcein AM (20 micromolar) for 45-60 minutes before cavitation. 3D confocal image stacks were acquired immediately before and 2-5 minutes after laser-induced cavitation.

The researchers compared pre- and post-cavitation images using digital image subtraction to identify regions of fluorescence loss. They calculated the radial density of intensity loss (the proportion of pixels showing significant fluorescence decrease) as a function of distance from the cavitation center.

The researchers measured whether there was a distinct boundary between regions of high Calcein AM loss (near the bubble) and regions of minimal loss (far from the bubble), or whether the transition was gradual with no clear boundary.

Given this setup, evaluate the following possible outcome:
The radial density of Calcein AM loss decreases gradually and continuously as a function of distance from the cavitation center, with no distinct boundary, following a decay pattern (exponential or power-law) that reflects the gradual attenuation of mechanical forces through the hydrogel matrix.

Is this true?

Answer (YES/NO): NO